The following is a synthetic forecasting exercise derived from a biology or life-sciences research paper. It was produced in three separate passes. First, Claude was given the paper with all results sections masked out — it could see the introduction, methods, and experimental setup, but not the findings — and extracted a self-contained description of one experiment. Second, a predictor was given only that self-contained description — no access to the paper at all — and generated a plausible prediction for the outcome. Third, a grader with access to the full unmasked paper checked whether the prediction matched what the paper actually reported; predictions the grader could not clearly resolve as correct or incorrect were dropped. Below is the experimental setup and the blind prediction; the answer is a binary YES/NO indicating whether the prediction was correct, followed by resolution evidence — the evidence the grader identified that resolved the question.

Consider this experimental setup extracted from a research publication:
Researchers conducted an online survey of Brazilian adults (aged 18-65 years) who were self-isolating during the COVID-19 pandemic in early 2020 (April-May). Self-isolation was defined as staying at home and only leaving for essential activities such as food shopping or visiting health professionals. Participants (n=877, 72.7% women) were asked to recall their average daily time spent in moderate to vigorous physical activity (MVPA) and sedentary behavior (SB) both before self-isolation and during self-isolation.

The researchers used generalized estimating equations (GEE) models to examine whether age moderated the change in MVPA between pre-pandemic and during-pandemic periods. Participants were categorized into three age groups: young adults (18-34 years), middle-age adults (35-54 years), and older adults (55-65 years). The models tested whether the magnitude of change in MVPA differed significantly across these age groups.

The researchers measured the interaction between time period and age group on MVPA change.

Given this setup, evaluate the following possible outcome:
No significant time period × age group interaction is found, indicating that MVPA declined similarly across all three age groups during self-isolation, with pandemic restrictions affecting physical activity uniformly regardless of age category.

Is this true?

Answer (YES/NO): NO